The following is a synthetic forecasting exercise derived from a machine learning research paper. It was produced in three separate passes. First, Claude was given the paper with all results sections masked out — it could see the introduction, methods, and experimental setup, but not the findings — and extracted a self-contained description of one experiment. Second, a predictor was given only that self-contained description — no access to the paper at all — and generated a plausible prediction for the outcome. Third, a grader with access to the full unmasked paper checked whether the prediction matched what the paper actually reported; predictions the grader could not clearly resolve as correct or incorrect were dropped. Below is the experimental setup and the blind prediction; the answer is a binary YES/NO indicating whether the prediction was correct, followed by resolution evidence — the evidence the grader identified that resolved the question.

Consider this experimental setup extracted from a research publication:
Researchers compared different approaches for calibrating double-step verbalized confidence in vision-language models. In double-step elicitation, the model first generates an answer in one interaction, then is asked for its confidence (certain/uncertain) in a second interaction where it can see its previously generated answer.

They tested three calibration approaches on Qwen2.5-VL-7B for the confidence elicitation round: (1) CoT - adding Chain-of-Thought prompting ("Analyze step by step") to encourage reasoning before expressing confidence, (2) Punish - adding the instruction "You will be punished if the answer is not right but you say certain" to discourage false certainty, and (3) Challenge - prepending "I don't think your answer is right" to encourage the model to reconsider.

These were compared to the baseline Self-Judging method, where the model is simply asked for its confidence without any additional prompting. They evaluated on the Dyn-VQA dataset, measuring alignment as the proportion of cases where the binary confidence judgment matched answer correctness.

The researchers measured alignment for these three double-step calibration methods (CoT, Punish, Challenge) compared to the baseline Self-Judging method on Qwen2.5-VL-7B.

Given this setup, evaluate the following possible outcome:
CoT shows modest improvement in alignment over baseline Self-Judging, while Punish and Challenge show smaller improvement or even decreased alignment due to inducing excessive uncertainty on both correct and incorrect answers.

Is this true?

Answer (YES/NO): NO